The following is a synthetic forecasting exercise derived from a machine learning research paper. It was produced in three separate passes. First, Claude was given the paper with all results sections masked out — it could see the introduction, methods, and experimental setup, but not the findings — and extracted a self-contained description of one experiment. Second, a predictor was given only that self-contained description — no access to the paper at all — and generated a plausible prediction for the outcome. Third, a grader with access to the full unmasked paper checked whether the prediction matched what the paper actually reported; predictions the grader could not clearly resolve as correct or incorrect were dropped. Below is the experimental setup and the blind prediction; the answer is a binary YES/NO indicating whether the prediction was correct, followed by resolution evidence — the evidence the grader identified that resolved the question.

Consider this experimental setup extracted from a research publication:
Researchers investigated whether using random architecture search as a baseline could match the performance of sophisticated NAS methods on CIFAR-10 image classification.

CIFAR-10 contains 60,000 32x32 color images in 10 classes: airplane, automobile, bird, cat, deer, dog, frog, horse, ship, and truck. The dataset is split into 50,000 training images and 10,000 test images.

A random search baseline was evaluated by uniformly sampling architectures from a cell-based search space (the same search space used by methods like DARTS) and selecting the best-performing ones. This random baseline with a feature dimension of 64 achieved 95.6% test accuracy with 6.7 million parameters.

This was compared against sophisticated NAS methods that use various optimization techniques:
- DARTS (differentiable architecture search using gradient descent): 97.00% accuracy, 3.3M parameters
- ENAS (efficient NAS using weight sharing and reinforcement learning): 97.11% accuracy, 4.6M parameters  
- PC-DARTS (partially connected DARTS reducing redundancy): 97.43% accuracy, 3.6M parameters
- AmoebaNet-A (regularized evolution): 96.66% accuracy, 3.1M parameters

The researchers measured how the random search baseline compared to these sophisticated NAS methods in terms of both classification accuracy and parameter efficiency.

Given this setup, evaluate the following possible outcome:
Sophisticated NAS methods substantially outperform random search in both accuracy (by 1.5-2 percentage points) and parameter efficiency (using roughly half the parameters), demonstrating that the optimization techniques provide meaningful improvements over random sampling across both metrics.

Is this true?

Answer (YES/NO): NO